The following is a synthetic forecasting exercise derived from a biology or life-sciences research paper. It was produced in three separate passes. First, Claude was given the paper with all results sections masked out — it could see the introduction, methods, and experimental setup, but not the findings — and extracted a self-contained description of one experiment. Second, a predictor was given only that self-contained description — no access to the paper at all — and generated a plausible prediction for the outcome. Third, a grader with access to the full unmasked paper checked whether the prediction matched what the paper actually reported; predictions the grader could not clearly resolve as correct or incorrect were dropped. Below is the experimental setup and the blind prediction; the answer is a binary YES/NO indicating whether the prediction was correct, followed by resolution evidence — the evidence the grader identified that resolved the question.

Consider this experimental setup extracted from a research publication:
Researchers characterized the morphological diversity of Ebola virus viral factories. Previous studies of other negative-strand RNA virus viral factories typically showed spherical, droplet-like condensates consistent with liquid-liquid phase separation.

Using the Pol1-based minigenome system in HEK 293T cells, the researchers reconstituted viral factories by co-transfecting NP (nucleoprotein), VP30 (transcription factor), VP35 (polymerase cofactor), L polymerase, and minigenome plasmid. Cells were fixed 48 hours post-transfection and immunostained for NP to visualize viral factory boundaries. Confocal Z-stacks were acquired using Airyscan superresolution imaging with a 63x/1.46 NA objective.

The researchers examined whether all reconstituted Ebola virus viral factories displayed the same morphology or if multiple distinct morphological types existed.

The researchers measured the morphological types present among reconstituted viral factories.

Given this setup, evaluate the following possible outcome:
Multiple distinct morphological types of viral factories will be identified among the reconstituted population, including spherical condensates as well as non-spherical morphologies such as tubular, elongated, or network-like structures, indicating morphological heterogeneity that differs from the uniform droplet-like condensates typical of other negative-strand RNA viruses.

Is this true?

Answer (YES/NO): YES